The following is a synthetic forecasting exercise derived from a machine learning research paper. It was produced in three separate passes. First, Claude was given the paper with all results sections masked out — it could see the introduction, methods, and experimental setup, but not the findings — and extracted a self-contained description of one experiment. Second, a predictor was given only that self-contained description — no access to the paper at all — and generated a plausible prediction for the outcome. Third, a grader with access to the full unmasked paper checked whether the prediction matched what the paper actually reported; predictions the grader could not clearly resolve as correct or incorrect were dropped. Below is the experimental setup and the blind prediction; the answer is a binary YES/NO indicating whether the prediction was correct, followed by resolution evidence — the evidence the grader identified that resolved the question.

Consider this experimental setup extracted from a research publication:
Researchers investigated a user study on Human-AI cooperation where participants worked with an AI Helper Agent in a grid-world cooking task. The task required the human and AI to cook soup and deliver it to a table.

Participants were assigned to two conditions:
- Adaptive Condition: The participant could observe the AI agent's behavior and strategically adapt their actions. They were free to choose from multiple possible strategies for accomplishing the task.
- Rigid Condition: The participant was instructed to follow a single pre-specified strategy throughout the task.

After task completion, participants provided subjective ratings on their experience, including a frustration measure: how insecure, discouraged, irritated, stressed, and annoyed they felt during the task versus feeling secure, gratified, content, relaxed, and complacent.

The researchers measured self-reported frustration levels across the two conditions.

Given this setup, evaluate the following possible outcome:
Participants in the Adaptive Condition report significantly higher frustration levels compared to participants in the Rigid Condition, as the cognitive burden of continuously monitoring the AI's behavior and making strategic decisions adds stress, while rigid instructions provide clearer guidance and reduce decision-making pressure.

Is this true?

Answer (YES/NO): YES